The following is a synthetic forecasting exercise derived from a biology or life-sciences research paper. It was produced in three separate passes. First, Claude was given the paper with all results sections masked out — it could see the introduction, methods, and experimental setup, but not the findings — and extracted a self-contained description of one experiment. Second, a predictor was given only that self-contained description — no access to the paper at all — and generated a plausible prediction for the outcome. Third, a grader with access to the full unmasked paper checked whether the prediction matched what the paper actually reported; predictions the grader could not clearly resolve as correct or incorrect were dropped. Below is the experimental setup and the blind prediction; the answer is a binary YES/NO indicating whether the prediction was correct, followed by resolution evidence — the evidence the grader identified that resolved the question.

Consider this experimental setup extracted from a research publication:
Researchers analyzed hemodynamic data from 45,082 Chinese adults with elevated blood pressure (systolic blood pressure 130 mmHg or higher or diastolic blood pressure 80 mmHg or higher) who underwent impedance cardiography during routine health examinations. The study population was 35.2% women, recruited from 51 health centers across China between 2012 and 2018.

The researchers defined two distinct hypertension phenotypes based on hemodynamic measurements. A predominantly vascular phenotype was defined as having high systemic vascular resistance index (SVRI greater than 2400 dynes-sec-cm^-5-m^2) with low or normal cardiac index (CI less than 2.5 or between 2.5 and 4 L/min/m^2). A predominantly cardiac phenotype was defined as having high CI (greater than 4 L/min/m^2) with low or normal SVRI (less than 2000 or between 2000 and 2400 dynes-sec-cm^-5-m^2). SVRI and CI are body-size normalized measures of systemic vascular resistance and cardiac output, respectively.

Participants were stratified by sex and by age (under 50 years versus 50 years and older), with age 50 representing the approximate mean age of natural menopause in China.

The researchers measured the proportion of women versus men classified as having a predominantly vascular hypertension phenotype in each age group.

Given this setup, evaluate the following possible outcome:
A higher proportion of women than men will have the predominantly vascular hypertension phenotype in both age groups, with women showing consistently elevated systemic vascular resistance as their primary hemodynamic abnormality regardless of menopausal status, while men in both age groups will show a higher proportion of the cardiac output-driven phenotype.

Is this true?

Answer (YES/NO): NO